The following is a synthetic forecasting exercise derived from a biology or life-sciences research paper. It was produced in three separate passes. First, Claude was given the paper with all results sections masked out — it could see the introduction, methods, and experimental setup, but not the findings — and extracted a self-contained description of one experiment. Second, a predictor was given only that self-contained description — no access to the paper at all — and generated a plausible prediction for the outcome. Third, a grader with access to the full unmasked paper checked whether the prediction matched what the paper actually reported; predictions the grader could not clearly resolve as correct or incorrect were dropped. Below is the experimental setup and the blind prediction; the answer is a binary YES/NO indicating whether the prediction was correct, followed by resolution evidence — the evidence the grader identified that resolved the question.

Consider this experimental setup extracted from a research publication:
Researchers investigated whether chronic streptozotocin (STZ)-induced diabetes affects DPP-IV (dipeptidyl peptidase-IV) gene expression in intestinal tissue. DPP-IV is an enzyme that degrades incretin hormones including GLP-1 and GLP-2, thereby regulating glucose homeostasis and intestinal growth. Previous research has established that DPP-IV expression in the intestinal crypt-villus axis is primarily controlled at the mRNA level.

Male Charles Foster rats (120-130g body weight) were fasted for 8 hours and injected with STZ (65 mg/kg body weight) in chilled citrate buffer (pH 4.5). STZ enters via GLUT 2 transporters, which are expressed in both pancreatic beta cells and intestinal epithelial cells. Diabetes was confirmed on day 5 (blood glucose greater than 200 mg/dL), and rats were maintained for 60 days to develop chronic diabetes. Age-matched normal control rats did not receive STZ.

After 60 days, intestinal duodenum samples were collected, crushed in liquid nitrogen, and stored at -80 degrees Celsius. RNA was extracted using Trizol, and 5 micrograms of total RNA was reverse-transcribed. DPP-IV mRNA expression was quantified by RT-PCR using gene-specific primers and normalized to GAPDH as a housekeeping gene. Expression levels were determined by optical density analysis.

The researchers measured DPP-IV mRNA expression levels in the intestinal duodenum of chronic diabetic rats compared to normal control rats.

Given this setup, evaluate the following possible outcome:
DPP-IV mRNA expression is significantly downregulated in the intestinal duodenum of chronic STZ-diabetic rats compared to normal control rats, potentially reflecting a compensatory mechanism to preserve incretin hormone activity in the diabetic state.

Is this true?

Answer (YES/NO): NO